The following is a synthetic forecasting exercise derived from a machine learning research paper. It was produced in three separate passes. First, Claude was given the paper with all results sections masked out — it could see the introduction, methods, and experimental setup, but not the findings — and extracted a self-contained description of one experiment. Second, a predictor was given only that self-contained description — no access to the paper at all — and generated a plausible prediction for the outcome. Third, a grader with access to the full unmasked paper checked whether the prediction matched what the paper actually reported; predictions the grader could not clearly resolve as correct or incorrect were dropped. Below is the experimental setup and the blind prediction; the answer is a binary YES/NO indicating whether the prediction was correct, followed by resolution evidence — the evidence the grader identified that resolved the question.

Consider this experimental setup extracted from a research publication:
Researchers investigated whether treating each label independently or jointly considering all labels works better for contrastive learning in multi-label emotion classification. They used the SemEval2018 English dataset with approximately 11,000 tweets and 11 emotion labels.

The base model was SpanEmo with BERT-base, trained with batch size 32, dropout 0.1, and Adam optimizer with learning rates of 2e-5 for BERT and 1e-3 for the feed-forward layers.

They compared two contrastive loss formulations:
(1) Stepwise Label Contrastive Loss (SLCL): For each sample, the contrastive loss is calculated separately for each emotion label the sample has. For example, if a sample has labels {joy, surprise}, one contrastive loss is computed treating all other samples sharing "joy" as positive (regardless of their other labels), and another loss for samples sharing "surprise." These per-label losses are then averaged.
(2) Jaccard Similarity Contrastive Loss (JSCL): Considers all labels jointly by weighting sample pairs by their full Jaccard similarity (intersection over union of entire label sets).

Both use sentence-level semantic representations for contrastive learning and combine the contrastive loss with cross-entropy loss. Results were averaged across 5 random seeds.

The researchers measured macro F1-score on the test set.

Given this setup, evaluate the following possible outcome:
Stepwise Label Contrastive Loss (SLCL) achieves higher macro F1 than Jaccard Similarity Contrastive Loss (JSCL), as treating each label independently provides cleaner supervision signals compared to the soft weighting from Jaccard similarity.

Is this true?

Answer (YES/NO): NO